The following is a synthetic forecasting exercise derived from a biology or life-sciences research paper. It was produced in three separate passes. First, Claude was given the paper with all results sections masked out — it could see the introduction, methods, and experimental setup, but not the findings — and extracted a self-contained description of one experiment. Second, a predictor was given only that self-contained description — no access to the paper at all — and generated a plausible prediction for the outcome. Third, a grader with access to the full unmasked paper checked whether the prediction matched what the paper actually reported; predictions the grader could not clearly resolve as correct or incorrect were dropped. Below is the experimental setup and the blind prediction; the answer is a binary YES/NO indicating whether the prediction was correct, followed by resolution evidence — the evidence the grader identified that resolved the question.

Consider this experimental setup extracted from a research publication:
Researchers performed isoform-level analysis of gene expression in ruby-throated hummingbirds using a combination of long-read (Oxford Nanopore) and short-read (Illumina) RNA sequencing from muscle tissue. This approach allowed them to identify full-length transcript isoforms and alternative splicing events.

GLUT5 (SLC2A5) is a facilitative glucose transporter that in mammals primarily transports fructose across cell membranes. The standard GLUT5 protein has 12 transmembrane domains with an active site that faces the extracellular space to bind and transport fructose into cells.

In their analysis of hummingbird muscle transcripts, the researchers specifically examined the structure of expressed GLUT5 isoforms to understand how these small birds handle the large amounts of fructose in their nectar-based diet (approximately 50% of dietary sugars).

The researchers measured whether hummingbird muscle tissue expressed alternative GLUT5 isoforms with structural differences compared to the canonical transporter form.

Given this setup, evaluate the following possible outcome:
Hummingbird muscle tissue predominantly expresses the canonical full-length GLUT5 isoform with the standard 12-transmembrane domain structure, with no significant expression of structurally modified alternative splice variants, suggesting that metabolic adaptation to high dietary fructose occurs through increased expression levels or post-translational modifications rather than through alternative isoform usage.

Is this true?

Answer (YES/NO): NO